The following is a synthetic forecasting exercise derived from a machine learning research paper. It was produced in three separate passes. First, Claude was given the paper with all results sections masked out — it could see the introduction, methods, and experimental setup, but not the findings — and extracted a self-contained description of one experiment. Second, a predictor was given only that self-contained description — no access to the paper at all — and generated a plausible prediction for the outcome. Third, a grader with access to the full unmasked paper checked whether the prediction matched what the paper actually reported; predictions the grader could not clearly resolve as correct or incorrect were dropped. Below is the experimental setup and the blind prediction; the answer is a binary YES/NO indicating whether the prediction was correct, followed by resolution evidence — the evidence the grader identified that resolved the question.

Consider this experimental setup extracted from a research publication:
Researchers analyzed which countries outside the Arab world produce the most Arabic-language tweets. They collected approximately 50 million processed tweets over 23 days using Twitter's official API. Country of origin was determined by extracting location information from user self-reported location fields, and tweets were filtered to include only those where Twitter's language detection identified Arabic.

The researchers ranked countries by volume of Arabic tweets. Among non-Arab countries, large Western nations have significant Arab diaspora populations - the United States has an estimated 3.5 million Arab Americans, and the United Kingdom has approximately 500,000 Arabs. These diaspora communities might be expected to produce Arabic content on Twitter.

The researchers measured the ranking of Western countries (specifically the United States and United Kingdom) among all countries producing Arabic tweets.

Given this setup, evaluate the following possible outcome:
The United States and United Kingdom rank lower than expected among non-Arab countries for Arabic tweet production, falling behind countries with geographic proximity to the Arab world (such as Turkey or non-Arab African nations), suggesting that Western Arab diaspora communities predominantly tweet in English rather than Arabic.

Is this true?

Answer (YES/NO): NO